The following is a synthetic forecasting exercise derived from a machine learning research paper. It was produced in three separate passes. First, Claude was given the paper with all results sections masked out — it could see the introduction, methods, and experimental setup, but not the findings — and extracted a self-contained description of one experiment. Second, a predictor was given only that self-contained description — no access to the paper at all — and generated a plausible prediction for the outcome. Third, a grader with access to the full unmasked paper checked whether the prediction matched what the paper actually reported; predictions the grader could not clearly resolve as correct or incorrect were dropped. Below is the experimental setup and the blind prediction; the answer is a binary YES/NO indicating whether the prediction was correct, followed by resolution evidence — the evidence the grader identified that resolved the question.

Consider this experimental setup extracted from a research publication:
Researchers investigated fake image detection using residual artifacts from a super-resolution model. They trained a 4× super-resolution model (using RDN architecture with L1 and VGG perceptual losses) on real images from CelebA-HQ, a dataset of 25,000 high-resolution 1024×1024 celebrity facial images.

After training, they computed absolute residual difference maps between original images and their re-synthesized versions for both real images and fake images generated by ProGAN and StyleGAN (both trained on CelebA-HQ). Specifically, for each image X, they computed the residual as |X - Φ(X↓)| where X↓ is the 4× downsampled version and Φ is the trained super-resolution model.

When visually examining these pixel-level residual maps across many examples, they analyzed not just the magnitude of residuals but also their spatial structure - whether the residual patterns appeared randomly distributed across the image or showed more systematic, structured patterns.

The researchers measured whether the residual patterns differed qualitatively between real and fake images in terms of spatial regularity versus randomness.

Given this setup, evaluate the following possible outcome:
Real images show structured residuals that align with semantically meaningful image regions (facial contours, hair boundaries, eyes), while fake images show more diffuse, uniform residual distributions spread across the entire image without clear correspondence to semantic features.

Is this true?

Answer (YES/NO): NO